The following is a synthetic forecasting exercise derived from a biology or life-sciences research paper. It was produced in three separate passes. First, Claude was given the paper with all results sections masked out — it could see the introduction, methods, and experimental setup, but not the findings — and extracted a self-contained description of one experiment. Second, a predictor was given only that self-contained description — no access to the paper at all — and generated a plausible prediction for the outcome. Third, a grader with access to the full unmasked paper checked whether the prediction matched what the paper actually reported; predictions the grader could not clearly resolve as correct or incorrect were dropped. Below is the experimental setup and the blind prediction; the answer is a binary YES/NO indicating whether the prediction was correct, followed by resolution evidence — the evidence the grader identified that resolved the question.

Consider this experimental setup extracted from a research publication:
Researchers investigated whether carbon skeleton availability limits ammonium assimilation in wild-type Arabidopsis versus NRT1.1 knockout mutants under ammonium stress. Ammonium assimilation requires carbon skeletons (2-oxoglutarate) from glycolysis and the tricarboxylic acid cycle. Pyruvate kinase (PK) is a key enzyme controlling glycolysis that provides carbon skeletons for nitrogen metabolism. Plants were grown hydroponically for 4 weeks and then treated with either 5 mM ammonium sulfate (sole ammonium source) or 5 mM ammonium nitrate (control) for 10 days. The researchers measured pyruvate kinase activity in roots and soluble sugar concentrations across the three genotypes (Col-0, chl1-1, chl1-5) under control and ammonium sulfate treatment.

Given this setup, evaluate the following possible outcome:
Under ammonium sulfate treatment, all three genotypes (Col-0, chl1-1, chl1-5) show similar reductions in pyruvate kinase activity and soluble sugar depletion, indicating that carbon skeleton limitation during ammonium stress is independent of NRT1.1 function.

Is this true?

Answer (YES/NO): NO